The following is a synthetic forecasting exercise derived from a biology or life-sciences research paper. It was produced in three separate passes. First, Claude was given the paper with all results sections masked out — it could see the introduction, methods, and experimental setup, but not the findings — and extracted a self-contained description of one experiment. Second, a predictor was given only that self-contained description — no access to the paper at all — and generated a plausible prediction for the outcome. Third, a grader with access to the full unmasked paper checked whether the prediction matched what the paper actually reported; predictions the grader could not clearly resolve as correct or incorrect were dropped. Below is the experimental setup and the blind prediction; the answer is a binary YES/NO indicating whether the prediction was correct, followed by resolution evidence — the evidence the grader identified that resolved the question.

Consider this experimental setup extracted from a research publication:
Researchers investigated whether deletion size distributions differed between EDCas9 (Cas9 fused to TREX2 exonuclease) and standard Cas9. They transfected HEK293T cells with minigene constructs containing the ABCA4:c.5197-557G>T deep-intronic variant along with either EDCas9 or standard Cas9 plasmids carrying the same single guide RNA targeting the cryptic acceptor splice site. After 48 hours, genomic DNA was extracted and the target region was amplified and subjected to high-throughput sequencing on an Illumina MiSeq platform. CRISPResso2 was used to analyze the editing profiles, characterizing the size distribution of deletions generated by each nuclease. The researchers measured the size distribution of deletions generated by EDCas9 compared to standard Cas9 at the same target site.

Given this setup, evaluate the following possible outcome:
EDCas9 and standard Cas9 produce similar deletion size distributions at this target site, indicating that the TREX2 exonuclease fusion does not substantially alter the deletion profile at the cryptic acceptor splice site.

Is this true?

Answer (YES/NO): NO